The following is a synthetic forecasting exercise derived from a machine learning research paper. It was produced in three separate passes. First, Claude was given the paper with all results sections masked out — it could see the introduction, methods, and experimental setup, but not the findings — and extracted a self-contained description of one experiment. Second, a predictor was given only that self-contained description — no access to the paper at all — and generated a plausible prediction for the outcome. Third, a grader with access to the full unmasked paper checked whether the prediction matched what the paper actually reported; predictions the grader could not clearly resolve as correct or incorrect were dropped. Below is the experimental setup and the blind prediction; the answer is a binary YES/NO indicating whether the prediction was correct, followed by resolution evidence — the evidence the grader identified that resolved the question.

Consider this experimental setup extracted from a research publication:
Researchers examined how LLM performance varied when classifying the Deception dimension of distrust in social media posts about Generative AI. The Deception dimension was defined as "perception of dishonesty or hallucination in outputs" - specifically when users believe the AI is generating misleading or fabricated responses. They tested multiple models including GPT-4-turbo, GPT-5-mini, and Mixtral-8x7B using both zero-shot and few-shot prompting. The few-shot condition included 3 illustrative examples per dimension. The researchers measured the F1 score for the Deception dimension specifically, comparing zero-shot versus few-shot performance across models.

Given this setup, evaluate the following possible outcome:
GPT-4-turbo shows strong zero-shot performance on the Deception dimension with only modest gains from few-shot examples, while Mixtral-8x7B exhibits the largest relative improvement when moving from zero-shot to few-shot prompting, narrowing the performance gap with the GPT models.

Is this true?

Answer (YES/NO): NO